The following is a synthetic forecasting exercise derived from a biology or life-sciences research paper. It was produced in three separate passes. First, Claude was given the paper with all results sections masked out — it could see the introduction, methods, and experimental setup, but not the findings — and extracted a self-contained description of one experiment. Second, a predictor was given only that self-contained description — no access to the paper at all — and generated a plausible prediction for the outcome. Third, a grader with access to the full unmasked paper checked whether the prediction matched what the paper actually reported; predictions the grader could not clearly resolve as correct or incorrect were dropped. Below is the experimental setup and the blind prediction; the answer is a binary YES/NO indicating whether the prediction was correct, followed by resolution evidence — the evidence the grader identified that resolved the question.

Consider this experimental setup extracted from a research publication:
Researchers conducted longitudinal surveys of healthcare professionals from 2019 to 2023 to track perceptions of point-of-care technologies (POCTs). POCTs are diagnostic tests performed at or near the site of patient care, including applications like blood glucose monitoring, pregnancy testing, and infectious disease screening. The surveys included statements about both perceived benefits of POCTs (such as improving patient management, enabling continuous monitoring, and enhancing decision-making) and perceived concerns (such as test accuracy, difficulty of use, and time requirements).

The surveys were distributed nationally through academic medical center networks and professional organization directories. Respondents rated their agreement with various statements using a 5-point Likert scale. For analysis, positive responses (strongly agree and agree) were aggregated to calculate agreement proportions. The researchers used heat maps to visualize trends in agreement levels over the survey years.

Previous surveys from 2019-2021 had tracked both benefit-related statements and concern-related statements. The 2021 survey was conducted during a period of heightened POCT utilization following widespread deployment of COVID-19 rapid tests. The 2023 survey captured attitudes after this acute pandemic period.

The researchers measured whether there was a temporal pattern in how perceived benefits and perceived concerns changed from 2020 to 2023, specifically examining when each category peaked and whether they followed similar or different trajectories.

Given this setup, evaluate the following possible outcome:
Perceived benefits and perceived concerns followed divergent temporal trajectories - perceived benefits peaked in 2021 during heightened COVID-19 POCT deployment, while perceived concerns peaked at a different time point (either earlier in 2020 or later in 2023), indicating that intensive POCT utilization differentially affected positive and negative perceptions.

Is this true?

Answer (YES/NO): NO